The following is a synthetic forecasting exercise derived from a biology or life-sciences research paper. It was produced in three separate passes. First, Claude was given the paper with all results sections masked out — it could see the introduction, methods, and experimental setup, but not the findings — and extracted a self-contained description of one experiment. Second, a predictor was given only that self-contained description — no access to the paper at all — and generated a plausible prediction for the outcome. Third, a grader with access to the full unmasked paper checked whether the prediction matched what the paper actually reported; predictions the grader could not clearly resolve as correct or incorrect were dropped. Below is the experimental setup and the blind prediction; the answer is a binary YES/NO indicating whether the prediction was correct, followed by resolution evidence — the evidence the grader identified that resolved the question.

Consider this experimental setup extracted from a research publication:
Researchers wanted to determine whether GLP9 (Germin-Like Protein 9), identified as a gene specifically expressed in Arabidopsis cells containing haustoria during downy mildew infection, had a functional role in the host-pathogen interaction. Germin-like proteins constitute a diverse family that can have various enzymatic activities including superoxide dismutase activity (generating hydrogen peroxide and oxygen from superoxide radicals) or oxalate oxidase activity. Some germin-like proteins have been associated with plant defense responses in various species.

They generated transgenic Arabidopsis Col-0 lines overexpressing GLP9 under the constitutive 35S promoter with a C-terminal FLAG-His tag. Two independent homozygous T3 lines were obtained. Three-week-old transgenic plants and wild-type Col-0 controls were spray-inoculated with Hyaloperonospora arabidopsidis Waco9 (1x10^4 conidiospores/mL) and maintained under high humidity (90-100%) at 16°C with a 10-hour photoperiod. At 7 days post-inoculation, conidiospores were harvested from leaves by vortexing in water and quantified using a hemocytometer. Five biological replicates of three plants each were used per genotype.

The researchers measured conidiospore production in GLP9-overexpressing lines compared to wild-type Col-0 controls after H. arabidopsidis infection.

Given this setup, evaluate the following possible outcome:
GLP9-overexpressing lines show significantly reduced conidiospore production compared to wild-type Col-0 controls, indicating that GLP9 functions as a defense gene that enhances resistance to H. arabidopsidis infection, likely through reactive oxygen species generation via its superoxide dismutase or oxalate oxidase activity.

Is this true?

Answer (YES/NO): NO